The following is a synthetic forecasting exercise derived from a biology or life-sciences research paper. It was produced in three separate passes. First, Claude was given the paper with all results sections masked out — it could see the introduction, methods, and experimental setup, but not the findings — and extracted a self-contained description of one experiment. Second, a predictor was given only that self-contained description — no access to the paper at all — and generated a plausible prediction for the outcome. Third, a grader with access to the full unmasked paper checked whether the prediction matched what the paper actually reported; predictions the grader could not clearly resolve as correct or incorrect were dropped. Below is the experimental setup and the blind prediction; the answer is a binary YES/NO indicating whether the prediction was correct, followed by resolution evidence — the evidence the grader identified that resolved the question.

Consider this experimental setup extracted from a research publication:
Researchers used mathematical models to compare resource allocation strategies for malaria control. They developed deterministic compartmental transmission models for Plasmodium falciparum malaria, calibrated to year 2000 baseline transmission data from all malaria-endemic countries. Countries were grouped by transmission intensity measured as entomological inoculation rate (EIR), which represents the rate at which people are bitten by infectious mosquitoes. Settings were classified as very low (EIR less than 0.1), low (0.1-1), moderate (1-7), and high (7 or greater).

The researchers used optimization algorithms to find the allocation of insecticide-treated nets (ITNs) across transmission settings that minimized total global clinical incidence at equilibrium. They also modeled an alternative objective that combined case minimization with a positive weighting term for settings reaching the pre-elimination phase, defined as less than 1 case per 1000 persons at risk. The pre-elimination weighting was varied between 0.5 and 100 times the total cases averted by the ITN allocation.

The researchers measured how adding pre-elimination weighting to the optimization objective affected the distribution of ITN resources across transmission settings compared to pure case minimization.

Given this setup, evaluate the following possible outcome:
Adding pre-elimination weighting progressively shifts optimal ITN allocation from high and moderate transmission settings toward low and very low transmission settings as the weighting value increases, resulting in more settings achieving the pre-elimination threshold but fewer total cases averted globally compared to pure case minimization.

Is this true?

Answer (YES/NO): NO